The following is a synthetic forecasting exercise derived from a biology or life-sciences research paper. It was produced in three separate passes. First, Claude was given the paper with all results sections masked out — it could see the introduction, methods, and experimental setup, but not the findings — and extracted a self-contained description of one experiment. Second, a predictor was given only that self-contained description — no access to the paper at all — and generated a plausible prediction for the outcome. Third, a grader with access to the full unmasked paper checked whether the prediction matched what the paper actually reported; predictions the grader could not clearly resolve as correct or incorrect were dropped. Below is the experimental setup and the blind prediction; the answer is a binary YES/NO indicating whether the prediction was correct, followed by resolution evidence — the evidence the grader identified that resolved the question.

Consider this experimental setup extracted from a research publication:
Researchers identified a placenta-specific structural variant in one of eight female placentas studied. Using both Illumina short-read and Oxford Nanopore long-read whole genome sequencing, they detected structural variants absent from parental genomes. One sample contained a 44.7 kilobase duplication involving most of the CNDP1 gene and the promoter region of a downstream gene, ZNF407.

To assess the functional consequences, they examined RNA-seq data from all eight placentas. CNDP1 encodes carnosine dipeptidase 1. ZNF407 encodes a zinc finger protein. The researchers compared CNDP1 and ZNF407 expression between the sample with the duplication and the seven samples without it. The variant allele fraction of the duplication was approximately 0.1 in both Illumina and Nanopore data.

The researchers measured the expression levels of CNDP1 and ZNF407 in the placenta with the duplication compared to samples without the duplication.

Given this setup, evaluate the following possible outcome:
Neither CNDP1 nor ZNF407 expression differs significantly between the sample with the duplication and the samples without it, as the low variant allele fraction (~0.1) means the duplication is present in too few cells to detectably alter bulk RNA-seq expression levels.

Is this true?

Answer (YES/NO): NO